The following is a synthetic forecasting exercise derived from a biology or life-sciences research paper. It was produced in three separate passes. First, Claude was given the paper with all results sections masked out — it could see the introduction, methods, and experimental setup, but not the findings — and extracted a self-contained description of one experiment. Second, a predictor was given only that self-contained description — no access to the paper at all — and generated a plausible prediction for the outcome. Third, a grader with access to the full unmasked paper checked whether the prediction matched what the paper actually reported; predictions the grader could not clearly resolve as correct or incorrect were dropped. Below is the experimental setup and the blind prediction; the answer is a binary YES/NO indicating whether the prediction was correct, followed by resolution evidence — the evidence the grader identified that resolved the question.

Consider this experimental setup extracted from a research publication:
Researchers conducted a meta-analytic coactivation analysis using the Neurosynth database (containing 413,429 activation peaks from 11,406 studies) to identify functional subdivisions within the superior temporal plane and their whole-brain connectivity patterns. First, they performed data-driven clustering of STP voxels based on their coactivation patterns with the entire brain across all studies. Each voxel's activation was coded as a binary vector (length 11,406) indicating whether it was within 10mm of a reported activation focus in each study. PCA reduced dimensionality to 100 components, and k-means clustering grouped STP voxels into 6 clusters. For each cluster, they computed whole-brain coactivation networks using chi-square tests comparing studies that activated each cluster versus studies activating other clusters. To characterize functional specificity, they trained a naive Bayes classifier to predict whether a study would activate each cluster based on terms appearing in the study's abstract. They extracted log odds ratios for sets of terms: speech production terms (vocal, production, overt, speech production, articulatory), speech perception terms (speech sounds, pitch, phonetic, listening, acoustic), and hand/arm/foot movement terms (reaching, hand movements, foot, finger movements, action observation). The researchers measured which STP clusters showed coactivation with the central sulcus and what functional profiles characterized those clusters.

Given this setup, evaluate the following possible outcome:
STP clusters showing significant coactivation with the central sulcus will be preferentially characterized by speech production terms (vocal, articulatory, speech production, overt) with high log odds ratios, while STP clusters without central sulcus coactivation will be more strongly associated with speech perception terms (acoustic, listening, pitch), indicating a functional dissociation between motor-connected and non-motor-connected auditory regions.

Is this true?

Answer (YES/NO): NO